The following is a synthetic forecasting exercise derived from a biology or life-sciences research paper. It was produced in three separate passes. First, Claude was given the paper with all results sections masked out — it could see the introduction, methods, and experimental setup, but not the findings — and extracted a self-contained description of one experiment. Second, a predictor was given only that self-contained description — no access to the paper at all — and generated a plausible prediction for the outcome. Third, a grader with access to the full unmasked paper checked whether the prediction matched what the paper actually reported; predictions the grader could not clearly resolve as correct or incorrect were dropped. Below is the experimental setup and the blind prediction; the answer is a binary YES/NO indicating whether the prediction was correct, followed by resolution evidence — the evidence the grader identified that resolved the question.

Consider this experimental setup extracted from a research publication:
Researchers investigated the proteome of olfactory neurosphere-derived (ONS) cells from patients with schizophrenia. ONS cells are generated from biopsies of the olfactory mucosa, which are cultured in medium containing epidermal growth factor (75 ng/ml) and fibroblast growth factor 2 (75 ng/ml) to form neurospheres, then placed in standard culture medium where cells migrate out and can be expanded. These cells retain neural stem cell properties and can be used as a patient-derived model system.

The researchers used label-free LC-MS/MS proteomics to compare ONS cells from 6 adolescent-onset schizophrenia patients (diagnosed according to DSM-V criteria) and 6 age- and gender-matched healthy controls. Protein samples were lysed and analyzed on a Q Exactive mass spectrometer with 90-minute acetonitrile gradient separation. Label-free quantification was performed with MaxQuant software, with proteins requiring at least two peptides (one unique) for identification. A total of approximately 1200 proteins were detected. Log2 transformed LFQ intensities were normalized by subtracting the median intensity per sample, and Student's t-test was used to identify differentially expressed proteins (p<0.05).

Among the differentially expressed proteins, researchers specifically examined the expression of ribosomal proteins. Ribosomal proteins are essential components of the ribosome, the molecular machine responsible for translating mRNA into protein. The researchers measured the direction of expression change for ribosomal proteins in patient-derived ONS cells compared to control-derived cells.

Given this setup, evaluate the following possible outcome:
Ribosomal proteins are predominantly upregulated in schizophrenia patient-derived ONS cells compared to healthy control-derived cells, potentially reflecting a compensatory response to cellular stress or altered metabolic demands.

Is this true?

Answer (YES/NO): NO